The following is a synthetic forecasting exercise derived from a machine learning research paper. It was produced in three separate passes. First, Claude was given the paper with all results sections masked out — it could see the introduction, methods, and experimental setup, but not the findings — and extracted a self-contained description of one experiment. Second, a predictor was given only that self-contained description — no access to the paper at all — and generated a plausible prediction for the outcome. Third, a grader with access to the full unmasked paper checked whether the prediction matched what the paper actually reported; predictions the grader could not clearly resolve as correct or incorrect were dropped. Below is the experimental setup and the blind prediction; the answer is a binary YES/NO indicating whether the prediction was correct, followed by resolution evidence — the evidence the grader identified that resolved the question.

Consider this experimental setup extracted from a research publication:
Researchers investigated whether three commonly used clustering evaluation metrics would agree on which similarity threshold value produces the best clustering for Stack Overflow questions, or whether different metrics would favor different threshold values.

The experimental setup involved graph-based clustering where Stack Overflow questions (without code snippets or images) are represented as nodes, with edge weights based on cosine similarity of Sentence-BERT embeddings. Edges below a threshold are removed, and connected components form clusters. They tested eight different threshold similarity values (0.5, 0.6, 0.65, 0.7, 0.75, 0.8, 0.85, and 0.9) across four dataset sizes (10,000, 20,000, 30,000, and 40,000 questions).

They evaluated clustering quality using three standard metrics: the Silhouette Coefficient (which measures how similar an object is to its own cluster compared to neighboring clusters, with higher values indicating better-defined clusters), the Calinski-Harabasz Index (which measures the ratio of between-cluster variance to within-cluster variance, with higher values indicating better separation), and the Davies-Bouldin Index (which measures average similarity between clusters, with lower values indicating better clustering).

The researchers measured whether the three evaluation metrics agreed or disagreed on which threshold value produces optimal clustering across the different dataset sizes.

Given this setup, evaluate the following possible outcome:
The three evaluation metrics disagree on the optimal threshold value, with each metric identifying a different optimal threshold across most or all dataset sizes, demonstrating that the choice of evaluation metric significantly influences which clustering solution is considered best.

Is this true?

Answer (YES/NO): NO